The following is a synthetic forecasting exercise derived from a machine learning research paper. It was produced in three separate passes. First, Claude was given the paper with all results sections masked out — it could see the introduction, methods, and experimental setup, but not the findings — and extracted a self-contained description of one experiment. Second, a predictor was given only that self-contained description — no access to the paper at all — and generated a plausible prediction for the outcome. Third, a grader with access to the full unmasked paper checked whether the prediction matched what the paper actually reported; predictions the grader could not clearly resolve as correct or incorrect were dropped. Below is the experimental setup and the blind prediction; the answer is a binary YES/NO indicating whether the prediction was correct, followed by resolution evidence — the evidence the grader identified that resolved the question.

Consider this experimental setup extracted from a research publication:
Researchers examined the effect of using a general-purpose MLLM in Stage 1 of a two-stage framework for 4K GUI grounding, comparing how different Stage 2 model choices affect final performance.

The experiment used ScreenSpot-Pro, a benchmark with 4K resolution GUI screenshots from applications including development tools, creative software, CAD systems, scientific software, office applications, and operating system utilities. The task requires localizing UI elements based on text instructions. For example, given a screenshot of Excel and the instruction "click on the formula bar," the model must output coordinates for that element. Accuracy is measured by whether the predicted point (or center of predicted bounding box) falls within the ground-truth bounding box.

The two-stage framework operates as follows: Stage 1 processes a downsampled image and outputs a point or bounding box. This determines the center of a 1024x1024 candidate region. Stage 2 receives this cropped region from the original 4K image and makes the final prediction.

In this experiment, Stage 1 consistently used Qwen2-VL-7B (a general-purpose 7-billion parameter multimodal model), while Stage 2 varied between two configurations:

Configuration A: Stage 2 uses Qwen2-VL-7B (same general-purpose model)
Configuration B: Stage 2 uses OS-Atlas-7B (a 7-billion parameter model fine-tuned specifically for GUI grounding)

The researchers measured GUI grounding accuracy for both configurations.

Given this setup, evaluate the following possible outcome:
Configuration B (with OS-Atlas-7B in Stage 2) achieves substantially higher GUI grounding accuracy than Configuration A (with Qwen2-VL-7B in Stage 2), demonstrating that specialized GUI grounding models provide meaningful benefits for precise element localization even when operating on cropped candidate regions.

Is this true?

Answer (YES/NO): YES